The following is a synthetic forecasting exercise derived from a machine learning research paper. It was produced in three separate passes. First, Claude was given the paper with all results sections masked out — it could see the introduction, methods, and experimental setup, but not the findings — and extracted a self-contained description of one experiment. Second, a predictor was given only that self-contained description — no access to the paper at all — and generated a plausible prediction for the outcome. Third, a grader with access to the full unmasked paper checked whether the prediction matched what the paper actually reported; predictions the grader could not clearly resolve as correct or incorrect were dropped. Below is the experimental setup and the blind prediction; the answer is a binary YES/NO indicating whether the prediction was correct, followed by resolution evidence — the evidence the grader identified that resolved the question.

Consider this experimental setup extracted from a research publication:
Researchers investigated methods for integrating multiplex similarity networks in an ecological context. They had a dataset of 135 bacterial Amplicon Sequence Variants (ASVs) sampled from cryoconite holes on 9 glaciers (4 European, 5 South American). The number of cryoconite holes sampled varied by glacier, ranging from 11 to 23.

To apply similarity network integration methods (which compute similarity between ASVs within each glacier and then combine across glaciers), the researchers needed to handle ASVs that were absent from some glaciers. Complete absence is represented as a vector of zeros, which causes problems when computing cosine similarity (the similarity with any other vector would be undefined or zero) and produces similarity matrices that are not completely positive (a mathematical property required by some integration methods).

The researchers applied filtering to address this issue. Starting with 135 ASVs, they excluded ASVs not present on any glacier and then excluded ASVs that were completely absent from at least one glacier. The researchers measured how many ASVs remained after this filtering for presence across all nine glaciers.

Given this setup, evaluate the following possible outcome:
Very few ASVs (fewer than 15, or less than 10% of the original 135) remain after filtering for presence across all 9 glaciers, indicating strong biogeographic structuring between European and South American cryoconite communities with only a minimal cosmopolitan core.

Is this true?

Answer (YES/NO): NO